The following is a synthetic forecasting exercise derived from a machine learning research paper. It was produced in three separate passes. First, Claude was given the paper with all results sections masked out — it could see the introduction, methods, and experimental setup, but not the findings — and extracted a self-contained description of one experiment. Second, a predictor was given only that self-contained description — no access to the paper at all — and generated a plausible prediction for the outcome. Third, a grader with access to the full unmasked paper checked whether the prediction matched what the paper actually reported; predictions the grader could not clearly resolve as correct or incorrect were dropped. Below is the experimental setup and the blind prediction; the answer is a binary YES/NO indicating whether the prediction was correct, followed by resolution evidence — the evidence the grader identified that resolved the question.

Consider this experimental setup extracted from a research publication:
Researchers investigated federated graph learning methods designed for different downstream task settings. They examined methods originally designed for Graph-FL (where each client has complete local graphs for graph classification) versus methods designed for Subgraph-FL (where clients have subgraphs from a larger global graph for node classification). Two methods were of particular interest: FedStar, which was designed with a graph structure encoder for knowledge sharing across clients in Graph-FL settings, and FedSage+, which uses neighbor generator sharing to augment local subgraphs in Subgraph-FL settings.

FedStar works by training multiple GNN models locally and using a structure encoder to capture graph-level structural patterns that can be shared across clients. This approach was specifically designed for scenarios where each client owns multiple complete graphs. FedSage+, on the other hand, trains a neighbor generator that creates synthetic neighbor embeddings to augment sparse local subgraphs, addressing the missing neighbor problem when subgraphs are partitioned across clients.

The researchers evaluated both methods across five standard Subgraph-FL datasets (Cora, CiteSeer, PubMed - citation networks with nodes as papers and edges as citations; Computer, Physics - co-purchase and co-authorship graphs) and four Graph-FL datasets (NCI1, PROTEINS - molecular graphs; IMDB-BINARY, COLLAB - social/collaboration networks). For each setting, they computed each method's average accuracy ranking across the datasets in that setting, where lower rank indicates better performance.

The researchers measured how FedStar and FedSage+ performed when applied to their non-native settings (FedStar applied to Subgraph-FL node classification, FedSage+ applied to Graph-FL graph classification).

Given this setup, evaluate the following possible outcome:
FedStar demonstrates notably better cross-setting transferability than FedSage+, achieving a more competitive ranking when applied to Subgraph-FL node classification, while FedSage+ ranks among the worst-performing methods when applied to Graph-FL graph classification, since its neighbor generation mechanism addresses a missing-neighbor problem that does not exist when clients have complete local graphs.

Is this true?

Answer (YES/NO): YES